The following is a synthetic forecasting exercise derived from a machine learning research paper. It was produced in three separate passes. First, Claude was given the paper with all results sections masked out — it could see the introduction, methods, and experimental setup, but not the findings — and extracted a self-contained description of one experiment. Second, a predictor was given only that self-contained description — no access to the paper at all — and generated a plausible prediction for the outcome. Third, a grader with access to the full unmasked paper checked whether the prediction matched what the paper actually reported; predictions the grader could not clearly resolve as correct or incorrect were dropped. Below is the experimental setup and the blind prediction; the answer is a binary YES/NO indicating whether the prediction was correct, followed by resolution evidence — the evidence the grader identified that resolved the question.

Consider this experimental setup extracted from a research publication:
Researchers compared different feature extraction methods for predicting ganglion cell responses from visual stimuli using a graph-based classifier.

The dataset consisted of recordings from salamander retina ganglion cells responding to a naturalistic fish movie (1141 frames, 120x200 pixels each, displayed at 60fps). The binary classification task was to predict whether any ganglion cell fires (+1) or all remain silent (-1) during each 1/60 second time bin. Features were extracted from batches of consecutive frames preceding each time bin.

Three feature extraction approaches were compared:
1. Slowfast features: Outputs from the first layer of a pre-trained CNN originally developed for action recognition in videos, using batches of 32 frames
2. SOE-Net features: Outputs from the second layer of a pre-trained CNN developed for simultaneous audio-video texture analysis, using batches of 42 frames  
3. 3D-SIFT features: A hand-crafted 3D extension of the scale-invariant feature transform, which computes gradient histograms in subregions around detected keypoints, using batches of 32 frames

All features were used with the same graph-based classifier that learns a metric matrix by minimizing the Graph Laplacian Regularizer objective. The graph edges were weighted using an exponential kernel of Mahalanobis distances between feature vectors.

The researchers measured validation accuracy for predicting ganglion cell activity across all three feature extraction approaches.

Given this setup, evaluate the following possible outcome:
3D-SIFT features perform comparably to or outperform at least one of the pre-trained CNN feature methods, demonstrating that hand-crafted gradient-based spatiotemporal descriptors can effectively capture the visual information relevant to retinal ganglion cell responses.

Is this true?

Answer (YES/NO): NO